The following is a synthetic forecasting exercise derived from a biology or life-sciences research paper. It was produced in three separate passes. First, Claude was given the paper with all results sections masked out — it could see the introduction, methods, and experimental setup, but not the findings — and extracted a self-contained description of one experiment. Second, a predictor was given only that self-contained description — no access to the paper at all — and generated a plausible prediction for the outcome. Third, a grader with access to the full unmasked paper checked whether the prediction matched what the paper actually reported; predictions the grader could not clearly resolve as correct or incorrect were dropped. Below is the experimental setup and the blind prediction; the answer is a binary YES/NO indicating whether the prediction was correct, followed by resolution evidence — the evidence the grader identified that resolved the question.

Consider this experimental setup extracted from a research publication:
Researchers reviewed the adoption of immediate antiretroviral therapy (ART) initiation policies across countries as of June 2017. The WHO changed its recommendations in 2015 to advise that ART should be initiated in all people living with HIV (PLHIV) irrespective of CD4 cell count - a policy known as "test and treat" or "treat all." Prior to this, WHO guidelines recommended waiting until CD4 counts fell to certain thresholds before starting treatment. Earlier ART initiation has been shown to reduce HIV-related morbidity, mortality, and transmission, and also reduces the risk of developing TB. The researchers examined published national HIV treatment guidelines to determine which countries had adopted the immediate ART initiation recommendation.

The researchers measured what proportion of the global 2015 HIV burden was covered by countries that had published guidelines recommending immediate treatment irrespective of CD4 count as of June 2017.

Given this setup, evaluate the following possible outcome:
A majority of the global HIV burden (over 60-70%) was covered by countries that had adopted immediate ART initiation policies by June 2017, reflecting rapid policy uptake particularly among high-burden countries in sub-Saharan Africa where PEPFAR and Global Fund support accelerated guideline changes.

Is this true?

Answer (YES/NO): YES